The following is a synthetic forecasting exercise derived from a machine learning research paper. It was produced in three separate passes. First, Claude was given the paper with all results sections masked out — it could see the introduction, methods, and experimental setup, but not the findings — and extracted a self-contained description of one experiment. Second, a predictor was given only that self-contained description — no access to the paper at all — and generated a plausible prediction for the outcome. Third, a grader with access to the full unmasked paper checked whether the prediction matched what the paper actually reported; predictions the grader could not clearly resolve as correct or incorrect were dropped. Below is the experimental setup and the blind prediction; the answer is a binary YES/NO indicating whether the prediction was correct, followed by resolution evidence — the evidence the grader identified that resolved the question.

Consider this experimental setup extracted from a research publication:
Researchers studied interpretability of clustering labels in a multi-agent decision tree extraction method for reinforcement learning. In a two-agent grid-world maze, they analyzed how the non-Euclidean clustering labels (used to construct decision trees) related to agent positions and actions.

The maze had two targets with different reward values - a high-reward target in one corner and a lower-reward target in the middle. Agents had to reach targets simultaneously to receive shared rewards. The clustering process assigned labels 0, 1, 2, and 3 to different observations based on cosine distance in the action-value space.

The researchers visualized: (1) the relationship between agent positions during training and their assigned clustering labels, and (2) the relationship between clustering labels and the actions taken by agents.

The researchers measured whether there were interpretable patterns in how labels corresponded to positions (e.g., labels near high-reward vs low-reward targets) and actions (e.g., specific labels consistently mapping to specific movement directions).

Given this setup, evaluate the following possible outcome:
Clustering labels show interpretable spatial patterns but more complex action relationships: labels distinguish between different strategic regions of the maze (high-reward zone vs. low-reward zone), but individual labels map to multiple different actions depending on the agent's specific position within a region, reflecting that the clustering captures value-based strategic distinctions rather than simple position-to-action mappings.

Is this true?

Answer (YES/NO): NO